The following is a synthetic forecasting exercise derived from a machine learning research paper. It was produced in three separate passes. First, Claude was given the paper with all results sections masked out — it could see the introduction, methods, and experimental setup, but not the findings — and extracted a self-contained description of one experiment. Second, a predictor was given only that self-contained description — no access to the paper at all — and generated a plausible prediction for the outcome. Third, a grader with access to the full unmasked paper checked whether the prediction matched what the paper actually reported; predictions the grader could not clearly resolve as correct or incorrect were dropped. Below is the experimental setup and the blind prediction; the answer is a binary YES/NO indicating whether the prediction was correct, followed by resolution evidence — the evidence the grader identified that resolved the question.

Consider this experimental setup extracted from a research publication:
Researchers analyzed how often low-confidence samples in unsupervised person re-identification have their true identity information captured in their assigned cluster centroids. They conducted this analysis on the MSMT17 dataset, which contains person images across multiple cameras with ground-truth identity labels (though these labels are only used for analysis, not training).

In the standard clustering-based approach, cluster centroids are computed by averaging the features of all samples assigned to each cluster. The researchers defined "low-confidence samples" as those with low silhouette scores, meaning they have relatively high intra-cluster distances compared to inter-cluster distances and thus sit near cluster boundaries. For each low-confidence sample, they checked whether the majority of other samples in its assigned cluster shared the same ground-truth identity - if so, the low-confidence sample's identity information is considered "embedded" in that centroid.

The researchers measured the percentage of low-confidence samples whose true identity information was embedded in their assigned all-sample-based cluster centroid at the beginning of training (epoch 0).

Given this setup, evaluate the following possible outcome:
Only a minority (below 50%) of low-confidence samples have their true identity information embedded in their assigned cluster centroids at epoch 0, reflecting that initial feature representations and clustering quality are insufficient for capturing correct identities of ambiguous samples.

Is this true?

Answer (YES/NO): YES